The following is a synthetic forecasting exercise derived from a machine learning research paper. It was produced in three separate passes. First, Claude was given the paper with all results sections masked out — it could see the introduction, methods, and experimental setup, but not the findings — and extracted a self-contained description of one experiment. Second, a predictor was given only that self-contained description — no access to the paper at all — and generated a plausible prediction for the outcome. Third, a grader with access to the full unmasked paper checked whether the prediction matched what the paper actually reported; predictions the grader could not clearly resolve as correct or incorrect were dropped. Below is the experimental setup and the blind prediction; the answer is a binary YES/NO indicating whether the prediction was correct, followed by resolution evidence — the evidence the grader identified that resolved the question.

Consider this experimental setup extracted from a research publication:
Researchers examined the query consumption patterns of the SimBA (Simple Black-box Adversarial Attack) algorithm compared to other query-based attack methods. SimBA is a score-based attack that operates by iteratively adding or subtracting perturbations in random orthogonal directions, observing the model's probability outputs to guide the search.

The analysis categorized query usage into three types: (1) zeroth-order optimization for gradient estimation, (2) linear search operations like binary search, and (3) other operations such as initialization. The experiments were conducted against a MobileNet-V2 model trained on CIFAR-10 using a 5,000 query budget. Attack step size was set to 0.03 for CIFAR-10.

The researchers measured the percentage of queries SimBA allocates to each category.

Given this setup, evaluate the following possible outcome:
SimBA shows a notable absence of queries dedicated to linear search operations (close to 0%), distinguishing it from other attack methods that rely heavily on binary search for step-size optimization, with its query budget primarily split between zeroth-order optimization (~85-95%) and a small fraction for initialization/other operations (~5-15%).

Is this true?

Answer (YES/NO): NO